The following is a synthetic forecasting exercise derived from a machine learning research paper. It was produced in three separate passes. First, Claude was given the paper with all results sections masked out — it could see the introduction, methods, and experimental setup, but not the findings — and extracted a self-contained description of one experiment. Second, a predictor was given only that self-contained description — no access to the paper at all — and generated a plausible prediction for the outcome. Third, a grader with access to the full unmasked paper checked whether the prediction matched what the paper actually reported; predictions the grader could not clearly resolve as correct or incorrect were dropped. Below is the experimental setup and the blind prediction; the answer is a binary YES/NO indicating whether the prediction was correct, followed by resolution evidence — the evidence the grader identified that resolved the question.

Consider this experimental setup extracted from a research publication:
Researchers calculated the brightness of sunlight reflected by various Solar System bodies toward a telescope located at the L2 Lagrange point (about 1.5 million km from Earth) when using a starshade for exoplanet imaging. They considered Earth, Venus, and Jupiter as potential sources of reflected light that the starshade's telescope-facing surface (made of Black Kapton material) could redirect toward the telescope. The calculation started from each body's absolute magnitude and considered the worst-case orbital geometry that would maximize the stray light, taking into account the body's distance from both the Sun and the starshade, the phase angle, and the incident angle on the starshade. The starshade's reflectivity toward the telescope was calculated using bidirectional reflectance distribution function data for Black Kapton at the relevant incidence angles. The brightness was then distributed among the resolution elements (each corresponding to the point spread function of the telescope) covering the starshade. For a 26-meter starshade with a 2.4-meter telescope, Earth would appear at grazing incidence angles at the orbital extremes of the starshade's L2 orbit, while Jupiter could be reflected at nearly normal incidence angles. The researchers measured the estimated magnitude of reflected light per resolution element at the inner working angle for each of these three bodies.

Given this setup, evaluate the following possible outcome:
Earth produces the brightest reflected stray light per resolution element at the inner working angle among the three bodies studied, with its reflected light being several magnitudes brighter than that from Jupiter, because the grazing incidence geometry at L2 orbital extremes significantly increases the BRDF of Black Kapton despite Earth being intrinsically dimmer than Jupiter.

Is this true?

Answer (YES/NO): NO